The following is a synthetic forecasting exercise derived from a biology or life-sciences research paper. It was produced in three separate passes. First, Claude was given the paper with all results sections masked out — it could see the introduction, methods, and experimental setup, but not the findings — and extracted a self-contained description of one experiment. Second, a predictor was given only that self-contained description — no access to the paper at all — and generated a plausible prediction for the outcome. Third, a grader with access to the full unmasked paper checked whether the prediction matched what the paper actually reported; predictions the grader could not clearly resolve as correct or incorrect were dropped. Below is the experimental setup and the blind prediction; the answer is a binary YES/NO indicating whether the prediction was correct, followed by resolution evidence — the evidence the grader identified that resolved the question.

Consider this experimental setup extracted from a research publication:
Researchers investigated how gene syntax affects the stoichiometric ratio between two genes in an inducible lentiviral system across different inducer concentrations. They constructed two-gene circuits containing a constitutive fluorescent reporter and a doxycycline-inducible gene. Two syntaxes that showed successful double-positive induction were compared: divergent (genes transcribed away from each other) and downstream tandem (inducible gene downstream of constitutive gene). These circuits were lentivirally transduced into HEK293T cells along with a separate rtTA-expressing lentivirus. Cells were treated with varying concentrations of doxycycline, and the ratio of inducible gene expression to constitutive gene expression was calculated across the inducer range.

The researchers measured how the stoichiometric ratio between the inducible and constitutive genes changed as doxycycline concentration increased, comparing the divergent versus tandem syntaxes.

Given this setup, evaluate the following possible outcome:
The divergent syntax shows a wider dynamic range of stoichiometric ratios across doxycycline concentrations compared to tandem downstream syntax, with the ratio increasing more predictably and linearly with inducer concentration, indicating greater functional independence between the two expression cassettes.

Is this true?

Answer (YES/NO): NO